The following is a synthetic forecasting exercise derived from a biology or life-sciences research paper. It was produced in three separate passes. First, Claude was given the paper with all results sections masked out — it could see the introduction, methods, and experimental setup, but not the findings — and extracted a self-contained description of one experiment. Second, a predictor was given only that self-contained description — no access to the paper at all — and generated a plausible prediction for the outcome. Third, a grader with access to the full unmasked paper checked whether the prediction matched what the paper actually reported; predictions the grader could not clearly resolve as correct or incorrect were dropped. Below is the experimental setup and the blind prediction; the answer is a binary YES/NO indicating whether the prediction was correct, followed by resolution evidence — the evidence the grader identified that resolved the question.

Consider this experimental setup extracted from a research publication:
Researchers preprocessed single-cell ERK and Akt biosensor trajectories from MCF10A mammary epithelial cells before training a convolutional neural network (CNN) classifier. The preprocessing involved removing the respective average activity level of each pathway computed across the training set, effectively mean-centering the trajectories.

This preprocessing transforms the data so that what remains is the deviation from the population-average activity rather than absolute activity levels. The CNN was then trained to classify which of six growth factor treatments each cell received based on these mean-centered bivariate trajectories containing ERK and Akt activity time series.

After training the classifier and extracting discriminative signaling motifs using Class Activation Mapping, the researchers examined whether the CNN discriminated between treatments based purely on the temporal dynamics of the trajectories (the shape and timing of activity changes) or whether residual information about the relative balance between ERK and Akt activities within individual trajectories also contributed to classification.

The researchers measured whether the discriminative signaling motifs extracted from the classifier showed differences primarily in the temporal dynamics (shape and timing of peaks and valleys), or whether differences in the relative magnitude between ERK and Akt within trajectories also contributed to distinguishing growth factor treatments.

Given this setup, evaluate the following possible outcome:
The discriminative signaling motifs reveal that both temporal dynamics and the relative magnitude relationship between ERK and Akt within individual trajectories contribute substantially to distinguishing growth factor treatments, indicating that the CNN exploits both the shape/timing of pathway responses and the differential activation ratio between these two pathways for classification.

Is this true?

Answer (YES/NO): YES